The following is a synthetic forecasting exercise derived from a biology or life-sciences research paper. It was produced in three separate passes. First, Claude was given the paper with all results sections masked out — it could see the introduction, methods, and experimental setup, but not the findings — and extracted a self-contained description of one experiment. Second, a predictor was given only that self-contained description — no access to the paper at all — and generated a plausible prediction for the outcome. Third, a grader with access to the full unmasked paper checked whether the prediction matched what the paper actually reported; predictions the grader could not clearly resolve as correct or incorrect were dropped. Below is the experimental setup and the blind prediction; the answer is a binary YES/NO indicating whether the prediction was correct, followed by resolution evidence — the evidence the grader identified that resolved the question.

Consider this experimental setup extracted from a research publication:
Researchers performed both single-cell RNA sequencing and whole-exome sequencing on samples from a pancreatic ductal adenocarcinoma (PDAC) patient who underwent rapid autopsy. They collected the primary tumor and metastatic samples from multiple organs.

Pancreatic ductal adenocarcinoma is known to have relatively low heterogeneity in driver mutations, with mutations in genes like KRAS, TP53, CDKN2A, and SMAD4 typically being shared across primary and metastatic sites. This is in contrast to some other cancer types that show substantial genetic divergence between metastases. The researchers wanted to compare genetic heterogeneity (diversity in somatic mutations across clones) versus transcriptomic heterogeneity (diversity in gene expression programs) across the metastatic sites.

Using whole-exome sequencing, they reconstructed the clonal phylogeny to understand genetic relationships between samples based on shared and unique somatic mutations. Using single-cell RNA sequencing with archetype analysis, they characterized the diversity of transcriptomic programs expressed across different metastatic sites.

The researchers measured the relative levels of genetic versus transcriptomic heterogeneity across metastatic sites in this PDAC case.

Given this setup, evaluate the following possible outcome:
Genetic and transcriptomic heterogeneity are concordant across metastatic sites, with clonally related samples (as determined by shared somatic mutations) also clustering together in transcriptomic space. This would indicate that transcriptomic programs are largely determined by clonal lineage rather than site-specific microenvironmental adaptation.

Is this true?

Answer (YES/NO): NO